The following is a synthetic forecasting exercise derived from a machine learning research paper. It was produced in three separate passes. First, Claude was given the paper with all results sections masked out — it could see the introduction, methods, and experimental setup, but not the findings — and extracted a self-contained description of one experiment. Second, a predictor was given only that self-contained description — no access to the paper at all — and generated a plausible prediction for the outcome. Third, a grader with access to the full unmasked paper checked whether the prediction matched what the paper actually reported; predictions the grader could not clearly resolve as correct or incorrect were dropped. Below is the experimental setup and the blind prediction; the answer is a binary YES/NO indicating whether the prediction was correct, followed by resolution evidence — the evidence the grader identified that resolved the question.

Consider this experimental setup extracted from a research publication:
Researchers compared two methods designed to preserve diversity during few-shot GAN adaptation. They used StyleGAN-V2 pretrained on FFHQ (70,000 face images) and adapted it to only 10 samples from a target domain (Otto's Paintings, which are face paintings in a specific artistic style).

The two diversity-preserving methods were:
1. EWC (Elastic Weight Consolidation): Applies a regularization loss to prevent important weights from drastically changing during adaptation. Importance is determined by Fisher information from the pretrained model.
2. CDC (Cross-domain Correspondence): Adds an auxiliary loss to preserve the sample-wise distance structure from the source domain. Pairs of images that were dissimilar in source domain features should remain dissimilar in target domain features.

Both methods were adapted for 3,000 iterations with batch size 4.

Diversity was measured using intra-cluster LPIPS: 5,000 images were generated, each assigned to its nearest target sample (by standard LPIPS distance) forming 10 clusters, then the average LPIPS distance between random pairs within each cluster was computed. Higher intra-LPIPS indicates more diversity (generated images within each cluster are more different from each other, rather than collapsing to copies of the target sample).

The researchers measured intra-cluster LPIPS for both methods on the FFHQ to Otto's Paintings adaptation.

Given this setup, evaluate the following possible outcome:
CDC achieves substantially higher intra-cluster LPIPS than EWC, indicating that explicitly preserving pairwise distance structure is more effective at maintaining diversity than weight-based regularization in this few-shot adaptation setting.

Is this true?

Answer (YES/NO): YES